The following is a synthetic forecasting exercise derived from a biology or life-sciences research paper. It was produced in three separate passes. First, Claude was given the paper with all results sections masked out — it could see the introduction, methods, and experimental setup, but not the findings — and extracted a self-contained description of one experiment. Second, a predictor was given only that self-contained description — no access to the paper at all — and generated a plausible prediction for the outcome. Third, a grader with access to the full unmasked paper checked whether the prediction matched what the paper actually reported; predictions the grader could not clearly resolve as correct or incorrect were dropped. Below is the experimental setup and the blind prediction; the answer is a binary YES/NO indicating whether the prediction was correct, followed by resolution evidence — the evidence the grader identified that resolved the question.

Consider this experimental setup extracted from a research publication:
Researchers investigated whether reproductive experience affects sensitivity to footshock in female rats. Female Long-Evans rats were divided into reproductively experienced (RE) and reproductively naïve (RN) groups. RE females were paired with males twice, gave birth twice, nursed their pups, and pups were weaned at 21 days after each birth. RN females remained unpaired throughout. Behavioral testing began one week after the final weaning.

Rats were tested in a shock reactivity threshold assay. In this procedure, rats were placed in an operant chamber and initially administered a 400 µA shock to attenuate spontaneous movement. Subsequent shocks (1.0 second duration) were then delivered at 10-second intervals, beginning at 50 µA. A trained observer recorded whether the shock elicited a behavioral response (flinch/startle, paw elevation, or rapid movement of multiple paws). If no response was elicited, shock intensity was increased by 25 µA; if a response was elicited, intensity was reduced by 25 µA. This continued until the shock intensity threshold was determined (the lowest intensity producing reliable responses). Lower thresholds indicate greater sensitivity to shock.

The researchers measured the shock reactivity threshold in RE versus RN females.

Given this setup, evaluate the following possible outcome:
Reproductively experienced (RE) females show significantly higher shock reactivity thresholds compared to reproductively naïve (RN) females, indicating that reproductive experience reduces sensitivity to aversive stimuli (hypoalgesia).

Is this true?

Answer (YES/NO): NO